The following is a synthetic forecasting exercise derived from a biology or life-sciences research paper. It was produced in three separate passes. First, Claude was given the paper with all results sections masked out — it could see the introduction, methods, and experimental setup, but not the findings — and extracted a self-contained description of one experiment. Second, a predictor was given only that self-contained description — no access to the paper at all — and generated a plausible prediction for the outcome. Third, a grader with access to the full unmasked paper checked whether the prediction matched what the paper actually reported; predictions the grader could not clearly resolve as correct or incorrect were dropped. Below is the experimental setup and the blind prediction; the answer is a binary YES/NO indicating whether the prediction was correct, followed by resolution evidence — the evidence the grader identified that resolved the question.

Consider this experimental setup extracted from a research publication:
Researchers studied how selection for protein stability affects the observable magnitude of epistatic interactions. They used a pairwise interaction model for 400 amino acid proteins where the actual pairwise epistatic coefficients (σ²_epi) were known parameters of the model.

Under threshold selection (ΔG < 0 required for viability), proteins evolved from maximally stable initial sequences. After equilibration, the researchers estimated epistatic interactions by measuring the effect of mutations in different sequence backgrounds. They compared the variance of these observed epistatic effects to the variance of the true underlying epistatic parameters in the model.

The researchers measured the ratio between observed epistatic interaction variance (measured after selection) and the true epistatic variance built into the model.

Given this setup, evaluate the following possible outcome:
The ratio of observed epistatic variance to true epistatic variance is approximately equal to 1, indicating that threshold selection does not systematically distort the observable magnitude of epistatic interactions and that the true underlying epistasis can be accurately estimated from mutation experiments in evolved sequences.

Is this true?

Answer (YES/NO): NO